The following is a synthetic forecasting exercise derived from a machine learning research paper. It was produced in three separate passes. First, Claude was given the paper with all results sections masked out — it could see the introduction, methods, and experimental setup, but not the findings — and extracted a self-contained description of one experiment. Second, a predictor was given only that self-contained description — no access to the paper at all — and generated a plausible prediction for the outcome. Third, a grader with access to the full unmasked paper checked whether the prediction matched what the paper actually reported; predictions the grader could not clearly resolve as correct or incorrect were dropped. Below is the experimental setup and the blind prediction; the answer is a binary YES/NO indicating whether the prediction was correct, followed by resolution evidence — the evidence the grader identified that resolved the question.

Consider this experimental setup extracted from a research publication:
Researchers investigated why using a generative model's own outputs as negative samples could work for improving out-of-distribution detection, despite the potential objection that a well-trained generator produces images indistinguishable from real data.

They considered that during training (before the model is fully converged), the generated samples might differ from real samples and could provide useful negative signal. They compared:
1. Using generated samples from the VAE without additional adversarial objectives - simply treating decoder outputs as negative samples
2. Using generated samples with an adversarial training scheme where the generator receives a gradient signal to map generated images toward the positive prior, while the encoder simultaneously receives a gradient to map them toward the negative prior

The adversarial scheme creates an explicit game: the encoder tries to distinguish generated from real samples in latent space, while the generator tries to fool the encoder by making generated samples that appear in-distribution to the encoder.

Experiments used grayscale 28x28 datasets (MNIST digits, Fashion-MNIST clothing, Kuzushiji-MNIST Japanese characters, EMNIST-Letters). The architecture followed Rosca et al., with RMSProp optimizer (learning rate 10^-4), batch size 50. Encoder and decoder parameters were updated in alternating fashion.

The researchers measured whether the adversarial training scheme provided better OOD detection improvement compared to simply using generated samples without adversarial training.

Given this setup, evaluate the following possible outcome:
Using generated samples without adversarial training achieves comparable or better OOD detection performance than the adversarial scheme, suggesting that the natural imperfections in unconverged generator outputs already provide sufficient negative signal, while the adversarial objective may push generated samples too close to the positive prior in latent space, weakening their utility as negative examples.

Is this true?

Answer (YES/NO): NO